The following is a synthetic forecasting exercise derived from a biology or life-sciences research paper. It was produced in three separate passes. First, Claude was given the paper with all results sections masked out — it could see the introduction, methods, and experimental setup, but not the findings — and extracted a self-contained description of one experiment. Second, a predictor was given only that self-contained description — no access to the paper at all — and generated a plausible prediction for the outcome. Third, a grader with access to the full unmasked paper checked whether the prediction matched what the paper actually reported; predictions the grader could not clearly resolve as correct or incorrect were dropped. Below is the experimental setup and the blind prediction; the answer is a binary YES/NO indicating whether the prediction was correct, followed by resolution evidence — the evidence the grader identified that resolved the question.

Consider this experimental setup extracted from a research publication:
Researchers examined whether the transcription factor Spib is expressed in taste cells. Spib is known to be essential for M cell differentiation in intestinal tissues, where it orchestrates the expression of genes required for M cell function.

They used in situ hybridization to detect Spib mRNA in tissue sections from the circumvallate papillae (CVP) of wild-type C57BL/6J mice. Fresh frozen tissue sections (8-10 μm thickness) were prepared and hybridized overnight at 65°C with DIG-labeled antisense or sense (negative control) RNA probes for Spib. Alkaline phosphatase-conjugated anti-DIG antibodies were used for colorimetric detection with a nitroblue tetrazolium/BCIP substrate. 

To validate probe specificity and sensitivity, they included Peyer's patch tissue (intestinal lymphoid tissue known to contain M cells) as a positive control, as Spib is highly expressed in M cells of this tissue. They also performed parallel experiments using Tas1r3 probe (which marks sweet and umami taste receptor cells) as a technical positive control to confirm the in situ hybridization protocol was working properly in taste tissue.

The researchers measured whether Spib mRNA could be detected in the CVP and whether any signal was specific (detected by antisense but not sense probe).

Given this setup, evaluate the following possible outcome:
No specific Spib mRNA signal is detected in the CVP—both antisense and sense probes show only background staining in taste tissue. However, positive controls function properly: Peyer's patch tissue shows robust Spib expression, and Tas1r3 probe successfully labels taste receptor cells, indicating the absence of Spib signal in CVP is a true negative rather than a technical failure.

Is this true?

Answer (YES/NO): NO